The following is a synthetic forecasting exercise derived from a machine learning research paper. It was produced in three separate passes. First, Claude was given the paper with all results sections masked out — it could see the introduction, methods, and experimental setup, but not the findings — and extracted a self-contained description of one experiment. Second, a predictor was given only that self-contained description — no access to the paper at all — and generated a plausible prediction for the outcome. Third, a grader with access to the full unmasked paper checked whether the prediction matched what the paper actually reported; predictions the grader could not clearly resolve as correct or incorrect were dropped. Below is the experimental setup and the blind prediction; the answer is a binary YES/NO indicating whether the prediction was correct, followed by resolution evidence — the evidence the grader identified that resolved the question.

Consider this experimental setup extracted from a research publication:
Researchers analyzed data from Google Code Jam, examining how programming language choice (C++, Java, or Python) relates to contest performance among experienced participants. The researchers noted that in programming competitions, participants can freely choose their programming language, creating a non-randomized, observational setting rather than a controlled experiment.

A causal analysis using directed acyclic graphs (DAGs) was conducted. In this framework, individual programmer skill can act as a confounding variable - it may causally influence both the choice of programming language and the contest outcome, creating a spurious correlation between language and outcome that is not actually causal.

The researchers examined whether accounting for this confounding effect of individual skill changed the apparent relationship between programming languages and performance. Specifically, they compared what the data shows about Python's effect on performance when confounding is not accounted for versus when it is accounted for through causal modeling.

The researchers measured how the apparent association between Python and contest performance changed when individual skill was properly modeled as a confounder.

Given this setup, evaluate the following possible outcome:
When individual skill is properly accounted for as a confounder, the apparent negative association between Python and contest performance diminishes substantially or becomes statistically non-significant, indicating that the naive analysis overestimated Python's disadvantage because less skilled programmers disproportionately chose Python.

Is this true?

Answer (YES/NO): NO